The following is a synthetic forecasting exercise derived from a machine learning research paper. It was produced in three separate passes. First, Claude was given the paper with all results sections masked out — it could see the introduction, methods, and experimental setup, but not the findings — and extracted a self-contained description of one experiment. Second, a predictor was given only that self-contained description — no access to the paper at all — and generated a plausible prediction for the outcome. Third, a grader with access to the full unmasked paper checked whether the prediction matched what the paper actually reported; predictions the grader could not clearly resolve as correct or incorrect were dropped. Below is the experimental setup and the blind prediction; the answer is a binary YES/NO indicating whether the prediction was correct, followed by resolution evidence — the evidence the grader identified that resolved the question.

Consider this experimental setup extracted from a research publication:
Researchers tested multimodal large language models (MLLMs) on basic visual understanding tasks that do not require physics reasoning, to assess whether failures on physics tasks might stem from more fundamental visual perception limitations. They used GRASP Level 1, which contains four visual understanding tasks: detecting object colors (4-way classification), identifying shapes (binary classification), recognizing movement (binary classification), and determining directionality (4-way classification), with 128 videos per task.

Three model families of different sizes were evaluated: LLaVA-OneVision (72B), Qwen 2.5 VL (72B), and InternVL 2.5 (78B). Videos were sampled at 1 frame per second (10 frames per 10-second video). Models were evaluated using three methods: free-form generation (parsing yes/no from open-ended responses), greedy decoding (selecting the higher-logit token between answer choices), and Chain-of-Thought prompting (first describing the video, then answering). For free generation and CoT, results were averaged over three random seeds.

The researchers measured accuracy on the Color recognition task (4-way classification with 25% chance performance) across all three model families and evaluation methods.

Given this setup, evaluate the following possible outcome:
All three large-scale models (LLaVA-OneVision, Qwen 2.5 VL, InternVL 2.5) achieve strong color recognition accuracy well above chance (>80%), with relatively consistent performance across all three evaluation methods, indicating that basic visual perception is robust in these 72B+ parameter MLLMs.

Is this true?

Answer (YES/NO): YES